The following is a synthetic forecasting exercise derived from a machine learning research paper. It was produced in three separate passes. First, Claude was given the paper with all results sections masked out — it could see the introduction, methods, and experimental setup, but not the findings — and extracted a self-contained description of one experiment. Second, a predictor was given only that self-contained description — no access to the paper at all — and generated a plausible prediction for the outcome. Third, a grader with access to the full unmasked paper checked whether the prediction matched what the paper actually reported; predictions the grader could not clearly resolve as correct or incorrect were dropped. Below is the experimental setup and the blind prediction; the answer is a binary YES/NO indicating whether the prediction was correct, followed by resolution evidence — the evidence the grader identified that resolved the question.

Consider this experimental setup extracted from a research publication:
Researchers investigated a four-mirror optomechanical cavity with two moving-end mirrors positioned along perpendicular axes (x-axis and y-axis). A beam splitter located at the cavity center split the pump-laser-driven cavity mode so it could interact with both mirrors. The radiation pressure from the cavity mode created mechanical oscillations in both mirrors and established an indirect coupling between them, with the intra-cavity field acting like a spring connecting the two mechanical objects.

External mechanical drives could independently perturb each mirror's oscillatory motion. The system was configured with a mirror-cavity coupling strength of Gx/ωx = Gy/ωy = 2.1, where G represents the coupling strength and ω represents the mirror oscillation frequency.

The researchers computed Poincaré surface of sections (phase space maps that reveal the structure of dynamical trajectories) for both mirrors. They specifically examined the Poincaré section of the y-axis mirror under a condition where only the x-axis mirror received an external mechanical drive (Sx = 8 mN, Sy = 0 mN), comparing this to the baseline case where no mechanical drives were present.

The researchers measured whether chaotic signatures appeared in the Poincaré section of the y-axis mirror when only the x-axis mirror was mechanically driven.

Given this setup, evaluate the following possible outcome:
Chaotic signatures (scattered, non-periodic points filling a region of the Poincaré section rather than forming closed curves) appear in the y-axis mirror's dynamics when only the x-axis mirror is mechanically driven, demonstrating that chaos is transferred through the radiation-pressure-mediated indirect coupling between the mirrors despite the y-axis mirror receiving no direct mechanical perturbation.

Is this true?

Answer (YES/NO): YES